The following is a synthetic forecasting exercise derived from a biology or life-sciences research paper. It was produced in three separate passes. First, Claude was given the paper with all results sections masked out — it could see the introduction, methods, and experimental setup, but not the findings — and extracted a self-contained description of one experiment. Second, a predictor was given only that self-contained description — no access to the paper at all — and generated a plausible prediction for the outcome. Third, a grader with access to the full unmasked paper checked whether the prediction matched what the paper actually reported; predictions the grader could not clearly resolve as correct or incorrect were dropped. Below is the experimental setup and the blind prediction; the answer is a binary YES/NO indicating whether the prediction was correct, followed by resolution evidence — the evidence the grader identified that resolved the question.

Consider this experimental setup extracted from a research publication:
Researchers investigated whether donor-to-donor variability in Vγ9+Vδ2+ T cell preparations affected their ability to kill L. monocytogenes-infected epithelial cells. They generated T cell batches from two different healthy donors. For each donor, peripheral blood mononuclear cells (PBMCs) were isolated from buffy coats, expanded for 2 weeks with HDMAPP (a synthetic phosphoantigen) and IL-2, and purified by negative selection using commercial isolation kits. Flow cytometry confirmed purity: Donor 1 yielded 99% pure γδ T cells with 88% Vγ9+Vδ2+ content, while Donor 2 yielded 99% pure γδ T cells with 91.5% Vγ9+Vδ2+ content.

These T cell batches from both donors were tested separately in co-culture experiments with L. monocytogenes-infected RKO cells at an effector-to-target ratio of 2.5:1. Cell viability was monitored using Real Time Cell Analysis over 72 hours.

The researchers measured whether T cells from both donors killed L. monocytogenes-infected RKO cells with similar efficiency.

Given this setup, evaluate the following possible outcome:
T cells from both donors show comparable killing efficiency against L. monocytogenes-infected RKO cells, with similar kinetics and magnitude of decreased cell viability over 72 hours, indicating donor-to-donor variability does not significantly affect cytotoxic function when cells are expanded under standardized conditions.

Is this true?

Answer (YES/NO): NO